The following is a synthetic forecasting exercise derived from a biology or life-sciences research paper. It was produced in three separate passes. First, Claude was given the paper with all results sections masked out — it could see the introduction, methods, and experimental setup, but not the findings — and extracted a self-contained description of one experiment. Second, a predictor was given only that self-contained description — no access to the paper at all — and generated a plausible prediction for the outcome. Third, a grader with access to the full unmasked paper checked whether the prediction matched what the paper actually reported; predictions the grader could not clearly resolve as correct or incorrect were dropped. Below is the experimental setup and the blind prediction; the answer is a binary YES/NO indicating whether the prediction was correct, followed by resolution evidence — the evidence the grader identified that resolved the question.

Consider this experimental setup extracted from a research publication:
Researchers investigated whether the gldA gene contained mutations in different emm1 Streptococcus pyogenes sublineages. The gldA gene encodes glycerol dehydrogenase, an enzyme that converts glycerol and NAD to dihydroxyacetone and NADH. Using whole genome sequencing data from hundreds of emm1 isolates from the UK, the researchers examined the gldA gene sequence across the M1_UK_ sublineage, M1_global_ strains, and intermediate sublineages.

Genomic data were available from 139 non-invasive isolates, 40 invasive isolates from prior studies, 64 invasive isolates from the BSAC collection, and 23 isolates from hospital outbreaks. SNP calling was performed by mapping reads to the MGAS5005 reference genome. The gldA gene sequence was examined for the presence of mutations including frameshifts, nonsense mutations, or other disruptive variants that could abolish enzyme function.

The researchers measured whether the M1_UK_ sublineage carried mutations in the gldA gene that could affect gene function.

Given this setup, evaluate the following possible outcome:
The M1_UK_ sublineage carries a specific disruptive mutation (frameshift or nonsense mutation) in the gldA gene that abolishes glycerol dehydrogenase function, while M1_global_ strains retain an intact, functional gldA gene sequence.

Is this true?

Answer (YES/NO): YES